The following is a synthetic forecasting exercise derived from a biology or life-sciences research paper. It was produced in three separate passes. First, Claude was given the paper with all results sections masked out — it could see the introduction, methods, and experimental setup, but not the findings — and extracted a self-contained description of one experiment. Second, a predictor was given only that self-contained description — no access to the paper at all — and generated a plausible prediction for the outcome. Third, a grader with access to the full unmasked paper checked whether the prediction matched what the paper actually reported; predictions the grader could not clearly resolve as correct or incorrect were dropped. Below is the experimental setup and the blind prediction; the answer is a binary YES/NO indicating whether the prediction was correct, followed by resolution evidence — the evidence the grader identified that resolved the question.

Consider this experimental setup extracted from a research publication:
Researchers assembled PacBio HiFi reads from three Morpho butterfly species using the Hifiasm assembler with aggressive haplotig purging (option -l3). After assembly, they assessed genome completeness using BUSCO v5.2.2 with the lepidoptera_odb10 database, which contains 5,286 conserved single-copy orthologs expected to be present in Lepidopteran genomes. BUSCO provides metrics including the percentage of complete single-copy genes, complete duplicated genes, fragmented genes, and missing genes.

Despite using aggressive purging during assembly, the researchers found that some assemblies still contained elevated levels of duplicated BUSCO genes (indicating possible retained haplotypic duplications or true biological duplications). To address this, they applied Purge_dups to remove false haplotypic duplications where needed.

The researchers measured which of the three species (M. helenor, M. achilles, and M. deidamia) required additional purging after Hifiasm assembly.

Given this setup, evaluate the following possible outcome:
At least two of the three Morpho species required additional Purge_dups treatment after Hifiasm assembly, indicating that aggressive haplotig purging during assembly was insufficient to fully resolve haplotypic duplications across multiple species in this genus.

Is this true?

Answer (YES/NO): YES